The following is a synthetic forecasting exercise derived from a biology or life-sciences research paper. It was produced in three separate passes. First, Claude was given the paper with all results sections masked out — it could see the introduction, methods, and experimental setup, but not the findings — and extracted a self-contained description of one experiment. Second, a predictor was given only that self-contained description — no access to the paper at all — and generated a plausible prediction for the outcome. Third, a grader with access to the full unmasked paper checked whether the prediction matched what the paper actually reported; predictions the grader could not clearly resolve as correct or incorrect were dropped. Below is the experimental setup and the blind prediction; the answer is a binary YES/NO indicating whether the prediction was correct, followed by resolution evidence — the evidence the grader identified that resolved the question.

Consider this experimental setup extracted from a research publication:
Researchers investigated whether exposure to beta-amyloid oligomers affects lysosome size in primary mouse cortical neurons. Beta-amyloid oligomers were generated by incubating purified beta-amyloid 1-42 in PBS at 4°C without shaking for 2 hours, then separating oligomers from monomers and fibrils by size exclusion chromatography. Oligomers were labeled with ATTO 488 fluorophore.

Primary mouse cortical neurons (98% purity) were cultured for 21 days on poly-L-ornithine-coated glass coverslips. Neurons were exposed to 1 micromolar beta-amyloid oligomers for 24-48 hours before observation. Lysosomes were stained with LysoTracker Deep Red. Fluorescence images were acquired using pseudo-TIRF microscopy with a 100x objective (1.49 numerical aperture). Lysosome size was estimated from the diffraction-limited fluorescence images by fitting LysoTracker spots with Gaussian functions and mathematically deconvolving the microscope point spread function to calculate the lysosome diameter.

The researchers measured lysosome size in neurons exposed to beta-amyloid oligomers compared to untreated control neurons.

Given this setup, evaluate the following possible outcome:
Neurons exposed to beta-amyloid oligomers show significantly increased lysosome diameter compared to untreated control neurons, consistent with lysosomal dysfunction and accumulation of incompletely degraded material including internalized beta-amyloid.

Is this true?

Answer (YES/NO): YES